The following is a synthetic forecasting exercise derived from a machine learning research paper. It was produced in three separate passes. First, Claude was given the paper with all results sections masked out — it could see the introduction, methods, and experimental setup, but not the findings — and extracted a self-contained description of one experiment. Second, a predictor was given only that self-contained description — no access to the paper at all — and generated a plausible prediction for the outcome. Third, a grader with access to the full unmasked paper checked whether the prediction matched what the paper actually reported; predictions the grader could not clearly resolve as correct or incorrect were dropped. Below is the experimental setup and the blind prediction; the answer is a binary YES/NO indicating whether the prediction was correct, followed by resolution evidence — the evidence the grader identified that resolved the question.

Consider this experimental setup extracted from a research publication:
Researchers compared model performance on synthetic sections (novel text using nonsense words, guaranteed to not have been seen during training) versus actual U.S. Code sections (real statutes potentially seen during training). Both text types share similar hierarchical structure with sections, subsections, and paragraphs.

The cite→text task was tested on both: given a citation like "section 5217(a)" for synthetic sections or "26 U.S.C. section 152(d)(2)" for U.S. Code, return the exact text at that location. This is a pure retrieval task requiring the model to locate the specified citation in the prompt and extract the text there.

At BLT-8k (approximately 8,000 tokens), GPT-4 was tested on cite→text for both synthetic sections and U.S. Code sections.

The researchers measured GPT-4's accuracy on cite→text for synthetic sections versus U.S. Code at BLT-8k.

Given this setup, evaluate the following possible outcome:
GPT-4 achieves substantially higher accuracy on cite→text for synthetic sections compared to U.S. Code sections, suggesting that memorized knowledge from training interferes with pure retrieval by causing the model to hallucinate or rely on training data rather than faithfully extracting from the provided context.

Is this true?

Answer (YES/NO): NO